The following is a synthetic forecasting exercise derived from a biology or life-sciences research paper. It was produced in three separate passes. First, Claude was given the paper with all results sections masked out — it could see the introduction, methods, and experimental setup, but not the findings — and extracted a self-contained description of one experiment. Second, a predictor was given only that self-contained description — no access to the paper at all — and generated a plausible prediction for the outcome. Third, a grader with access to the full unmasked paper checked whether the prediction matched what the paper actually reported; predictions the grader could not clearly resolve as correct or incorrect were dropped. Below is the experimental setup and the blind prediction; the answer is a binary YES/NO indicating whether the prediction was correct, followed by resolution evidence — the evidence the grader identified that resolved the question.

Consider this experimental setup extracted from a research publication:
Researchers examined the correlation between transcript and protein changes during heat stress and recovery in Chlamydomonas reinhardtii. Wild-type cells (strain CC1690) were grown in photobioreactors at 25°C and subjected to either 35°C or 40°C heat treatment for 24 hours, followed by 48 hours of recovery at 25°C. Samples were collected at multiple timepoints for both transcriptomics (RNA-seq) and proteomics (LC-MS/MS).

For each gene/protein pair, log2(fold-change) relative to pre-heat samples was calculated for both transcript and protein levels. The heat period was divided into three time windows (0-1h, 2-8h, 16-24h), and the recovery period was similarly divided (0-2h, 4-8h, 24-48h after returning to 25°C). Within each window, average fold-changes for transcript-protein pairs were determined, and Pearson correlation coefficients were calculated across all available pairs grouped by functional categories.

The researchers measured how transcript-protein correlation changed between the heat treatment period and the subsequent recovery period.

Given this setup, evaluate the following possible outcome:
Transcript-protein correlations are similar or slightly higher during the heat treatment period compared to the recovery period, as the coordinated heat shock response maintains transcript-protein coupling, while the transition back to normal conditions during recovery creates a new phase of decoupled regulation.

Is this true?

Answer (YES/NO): YES